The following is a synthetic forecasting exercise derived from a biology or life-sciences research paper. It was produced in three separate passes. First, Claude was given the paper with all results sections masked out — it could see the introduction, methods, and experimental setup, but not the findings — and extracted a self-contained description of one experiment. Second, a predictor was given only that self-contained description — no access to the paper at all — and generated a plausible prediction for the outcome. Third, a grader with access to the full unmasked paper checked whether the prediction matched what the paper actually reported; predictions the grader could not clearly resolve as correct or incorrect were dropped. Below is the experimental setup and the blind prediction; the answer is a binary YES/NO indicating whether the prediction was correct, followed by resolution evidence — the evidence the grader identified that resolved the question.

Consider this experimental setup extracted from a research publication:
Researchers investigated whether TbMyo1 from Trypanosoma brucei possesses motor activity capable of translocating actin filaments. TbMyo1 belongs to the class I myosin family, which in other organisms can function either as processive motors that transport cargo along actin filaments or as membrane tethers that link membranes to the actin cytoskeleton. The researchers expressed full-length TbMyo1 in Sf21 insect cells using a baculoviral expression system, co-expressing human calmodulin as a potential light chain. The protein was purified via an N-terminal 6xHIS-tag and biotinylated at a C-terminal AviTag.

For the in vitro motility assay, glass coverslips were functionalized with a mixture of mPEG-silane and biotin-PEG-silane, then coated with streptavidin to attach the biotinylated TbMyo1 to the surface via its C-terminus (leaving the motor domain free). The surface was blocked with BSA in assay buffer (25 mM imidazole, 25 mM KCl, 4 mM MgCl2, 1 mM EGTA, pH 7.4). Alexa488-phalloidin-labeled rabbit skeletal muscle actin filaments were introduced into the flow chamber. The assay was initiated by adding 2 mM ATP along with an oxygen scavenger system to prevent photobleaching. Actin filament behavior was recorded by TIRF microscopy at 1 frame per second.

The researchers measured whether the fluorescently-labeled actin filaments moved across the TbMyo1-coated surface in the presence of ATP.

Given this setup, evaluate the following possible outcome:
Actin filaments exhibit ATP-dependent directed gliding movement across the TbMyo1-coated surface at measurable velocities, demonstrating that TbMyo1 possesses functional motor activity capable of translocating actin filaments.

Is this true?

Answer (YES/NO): YES